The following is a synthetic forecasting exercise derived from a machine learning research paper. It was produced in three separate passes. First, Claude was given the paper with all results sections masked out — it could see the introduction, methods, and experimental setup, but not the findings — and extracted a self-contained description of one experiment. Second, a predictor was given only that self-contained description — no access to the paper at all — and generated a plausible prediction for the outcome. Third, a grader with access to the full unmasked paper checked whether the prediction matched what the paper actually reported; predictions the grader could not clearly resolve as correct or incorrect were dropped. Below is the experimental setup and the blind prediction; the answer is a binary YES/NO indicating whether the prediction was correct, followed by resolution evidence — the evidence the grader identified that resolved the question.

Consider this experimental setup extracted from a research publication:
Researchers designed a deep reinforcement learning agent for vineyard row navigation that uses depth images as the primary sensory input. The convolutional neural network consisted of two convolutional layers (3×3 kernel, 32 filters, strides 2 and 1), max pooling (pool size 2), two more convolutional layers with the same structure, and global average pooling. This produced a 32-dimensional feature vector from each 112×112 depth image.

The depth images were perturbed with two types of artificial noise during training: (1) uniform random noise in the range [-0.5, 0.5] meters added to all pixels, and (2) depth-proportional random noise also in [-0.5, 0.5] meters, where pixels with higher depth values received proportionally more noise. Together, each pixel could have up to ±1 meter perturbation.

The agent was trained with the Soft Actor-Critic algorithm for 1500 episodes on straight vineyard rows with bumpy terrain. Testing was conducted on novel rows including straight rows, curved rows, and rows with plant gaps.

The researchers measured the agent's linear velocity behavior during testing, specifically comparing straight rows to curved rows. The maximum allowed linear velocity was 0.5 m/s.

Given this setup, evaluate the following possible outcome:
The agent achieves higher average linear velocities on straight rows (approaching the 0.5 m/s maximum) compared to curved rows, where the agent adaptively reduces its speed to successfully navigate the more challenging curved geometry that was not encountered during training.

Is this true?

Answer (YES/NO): YES